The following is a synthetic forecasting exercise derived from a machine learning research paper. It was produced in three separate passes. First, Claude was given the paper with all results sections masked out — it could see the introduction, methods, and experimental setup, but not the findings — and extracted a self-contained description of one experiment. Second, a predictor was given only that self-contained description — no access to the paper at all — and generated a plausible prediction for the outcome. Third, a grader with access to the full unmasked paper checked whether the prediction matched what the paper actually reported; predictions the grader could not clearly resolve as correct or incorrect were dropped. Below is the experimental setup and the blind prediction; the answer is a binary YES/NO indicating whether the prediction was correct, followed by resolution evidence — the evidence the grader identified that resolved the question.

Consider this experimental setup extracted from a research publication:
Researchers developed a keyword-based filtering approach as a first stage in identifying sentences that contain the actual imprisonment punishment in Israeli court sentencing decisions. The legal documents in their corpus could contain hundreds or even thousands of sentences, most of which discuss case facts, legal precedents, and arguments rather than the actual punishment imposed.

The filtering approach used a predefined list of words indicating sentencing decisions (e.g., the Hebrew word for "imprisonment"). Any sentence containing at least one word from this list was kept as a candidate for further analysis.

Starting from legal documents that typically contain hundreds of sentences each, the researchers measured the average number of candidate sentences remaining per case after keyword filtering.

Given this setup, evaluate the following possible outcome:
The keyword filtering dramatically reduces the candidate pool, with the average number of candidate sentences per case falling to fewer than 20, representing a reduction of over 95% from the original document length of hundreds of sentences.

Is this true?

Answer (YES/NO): NO